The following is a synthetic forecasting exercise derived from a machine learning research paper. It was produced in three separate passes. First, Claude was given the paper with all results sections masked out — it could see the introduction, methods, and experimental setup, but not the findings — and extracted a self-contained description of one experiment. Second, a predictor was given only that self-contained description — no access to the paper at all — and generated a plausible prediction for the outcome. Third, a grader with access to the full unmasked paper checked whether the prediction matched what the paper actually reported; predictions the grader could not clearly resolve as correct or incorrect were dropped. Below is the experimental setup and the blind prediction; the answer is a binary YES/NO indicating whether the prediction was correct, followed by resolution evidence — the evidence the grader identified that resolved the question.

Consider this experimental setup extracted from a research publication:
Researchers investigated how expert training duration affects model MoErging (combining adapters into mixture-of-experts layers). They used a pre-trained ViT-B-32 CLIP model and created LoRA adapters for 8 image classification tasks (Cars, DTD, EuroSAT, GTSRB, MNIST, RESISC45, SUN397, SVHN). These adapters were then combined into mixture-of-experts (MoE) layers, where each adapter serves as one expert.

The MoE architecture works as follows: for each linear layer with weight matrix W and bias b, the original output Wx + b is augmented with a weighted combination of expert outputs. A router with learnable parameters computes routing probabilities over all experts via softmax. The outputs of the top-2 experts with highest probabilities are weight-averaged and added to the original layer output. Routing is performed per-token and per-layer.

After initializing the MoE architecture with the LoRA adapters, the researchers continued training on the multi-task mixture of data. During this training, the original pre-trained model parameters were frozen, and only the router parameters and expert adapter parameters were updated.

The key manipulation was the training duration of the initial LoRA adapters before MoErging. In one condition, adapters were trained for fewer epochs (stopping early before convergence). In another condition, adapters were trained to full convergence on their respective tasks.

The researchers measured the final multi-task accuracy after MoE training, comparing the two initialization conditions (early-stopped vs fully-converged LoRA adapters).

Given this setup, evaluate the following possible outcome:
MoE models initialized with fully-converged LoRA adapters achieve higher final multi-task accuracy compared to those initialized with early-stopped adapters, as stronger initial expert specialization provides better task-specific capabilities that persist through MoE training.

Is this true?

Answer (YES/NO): NO